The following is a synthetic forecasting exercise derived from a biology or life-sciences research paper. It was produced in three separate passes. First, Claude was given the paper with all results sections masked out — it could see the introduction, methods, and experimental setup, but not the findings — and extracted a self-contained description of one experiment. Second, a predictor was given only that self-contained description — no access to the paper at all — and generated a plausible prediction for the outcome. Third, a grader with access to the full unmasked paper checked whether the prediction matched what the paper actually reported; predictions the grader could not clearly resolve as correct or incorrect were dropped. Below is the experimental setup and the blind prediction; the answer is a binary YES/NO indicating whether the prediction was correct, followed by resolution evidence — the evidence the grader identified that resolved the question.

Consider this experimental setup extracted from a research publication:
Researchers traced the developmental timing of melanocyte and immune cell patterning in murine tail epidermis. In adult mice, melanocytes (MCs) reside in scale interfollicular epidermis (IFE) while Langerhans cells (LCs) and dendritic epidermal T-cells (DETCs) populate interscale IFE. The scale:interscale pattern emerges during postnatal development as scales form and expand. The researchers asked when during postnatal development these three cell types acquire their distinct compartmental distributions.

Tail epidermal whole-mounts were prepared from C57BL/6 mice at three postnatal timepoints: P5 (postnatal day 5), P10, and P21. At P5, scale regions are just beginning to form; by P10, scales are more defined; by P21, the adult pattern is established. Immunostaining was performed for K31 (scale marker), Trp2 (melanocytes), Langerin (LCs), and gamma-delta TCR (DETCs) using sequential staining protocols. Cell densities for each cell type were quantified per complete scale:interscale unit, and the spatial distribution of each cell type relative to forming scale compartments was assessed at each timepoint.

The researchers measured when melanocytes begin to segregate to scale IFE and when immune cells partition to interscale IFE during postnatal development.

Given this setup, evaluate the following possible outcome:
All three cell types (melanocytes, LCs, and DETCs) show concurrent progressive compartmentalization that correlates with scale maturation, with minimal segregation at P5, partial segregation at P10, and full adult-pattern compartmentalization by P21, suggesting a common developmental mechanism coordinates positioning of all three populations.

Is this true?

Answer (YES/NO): NO